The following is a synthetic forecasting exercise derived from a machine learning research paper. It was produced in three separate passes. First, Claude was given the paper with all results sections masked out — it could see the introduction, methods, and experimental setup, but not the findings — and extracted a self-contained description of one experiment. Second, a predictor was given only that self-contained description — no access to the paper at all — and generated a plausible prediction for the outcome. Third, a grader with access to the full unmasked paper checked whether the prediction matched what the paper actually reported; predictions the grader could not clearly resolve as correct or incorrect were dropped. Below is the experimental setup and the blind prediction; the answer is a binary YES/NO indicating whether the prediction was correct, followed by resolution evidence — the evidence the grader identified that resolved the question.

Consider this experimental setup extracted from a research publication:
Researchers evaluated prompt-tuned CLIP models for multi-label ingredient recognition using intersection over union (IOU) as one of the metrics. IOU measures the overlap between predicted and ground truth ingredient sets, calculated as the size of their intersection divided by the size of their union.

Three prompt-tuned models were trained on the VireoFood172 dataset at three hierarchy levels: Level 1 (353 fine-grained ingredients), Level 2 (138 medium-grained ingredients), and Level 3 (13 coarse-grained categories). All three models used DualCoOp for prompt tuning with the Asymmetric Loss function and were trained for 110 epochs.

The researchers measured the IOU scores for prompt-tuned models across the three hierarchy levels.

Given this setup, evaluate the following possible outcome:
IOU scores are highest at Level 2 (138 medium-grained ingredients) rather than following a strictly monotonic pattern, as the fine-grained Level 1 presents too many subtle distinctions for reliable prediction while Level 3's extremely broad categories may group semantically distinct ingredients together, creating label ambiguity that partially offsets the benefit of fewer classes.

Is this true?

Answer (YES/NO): NO